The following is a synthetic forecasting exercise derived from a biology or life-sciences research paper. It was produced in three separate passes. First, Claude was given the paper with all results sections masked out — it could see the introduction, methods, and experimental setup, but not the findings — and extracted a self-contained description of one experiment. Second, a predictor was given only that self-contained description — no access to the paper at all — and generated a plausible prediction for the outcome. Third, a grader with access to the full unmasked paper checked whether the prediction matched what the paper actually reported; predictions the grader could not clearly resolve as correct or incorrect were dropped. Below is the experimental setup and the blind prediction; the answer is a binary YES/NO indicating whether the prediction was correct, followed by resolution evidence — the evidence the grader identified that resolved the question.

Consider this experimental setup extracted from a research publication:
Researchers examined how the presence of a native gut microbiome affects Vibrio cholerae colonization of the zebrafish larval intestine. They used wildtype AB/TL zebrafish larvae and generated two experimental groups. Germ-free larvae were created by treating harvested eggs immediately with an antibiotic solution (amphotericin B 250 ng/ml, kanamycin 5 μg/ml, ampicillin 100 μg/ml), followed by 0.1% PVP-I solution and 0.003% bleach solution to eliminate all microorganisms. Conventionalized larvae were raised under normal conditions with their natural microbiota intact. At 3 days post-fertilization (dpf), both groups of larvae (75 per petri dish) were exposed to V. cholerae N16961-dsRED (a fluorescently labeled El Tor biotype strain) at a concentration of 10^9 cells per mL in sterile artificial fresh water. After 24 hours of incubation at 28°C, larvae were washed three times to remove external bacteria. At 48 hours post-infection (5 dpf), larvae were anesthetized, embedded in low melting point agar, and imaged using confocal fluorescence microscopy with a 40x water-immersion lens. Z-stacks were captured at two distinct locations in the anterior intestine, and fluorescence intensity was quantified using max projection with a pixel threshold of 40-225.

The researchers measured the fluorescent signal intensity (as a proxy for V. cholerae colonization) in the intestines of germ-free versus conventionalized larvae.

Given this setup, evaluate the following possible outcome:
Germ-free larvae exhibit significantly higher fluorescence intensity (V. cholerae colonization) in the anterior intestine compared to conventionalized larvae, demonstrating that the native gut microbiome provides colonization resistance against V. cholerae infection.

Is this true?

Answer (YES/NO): NO